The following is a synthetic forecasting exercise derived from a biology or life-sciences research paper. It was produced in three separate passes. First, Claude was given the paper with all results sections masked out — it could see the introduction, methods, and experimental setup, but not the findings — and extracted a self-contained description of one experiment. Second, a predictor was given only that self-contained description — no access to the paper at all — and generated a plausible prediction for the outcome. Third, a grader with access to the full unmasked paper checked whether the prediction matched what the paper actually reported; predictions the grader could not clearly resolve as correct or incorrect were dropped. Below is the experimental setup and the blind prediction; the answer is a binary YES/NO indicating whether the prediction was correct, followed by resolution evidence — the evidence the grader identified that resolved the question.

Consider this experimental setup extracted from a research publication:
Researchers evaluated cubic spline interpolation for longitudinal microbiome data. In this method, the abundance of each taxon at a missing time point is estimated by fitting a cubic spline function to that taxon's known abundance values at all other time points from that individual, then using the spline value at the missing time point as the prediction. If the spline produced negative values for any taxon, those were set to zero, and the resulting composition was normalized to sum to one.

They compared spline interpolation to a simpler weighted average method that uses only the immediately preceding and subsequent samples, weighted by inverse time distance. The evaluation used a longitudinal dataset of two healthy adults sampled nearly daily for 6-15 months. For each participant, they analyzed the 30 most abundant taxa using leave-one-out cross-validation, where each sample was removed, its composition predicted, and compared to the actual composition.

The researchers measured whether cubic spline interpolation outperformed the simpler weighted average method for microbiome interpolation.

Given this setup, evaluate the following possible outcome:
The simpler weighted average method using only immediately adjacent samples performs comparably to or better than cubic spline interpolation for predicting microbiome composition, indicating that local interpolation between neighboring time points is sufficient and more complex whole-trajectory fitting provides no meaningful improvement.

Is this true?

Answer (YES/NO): YES